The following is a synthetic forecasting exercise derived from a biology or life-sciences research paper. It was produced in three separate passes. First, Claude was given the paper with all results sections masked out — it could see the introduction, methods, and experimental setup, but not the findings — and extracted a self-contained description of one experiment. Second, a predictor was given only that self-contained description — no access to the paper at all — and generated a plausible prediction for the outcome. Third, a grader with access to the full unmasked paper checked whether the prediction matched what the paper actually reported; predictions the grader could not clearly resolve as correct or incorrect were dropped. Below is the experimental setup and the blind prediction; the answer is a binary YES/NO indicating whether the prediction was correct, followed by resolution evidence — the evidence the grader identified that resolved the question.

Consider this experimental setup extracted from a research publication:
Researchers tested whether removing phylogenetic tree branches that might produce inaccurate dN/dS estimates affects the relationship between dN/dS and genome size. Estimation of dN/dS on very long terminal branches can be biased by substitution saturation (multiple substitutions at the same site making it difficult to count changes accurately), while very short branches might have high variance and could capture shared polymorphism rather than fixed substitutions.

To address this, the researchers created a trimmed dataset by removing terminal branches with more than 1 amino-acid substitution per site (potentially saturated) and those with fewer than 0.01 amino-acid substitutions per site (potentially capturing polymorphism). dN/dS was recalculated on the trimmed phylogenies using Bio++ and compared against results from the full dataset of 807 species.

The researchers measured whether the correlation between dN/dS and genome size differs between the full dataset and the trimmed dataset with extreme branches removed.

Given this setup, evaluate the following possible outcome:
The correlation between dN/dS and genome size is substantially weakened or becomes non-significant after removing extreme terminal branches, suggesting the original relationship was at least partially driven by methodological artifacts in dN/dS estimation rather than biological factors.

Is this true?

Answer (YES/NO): NO